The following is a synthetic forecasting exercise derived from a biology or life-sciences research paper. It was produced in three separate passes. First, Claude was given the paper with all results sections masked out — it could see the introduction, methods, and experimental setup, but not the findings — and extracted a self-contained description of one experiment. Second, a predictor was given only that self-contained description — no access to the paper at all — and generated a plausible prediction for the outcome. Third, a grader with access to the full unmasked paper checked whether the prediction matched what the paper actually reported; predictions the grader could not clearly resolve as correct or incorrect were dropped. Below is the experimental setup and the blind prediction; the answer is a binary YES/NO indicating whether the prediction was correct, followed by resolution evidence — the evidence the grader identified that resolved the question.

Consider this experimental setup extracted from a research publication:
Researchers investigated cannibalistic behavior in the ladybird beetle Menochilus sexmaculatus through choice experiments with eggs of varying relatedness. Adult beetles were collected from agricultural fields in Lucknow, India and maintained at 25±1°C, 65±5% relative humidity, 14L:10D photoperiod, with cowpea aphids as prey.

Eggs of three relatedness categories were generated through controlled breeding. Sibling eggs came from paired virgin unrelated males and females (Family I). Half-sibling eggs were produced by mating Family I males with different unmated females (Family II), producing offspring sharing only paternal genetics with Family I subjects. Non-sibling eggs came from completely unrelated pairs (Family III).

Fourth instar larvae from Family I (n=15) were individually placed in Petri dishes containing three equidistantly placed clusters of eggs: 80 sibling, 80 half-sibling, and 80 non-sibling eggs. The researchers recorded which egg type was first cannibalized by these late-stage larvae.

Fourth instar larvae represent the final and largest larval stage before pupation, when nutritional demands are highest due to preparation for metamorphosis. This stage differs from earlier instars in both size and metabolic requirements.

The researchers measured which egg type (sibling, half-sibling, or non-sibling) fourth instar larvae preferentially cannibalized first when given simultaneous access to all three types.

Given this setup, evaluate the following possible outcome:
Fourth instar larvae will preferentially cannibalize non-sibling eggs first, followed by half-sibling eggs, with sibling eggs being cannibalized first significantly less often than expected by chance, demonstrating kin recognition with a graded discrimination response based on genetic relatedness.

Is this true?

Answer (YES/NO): NO